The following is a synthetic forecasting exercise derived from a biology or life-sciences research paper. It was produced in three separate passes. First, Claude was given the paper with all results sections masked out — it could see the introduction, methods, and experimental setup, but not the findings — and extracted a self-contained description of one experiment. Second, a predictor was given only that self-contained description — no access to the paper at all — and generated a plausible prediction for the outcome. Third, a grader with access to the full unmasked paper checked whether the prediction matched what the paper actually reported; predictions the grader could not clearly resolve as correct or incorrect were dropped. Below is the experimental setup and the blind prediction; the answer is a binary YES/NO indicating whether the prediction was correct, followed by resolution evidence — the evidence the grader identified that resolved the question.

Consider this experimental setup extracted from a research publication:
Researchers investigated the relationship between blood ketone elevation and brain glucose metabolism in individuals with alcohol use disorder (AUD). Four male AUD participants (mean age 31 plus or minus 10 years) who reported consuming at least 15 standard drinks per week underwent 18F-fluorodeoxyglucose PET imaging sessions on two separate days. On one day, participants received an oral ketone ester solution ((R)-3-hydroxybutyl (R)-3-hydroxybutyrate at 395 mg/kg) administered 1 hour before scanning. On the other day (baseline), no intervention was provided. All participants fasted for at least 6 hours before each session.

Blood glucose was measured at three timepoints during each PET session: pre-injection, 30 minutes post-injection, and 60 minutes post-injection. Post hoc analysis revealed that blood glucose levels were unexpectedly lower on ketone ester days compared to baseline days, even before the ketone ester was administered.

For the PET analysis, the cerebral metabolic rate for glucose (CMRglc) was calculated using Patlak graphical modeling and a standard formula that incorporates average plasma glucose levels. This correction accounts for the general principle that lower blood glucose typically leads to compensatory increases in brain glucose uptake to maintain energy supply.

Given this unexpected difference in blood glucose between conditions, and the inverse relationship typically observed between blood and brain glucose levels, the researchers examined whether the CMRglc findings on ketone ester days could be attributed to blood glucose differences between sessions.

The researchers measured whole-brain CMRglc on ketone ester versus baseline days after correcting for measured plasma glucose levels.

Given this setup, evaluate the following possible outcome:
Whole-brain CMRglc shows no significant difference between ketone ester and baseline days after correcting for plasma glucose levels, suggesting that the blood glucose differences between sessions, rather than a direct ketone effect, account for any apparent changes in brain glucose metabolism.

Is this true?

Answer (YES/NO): NO